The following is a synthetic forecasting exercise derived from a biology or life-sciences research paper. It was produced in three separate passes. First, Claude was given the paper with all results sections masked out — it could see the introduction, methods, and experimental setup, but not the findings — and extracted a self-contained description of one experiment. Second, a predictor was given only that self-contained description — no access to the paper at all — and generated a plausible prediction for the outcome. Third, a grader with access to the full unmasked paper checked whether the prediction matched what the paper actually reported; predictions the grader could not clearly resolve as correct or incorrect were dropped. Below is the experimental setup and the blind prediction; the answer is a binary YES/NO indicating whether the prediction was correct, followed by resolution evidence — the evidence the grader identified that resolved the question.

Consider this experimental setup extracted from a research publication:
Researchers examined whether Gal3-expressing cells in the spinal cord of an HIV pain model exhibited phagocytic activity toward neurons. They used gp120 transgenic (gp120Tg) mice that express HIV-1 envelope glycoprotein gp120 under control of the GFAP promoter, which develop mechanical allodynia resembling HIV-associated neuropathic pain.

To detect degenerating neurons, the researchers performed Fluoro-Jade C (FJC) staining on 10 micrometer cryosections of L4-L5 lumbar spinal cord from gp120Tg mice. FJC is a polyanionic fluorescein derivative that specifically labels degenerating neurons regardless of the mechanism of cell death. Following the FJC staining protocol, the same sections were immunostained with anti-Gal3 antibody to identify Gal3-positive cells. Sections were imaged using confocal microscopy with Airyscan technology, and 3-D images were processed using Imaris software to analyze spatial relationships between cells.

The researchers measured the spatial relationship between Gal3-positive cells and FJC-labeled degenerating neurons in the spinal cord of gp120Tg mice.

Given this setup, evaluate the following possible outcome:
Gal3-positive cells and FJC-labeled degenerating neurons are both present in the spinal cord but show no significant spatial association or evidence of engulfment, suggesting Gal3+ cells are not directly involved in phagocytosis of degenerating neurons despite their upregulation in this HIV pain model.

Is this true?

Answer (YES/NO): NO